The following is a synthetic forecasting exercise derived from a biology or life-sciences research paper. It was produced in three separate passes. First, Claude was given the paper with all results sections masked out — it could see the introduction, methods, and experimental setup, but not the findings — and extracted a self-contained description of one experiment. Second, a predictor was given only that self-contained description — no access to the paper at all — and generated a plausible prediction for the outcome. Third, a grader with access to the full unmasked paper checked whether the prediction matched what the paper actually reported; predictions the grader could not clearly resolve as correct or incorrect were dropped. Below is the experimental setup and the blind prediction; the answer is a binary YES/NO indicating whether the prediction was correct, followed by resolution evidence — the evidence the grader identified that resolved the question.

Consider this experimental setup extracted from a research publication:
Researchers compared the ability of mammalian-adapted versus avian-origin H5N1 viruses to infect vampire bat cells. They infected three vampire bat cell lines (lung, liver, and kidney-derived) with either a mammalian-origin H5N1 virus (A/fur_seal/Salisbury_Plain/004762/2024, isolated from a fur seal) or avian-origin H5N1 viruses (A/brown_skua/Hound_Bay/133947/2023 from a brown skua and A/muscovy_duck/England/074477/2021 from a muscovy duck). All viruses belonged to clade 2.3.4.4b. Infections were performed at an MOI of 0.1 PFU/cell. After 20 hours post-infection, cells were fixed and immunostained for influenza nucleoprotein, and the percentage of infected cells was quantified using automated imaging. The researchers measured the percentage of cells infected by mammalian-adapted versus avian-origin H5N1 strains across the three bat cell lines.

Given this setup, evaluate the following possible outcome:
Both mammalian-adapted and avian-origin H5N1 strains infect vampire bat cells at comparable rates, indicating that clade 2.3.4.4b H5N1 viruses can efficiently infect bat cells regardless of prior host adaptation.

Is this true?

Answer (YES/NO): NO